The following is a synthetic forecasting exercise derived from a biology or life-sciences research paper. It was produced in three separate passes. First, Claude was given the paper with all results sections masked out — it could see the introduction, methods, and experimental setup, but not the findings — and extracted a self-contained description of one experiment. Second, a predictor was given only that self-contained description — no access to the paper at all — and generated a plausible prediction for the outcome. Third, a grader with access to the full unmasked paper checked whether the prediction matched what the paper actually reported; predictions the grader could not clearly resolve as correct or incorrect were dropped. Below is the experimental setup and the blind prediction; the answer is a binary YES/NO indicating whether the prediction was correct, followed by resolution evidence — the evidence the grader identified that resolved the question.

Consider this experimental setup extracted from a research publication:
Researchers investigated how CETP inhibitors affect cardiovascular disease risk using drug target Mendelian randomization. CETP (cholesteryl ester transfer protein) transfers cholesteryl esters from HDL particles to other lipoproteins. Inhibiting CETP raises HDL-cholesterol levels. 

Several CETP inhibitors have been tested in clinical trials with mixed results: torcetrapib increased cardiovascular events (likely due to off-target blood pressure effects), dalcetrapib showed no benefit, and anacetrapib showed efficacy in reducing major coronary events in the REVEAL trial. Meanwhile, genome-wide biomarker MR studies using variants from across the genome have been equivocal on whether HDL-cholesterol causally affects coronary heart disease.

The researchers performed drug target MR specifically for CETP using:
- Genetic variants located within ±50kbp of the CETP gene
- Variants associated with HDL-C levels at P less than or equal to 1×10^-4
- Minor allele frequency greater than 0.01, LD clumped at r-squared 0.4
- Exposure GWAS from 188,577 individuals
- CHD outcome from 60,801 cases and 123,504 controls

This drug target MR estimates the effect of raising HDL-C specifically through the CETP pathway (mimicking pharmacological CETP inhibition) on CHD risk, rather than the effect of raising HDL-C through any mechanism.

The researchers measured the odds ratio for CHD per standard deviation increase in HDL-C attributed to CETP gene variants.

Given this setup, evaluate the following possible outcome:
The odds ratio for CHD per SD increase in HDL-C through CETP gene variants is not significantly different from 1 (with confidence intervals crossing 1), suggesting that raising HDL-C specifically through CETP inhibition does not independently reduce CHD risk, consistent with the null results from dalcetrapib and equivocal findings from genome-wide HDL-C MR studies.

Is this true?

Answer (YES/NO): NO